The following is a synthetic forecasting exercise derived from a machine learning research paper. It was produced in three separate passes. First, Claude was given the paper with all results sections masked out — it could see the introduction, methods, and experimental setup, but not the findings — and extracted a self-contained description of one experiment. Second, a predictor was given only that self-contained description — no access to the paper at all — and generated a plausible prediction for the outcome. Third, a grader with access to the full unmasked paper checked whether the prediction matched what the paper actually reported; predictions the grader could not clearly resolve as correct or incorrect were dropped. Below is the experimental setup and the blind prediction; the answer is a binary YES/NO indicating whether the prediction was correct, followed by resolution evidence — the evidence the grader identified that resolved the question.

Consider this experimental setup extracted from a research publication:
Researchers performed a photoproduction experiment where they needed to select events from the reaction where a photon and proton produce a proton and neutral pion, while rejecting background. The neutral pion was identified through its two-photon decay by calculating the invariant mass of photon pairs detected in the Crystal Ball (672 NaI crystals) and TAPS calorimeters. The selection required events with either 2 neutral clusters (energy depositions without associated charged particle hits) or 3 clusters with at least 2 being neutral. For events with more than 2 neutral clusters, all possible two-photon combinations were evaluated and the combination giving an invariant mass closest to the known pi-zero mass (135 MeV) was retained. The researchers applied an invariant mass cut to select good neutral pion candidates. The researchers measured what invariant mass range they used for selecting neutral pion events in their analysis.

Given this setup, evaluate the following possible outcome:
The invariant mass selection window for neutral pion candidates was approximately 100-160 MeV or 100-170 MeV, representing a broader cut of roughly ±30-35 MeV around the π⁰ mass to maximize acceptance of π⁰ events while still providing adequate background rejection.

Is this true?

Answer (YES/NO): NO